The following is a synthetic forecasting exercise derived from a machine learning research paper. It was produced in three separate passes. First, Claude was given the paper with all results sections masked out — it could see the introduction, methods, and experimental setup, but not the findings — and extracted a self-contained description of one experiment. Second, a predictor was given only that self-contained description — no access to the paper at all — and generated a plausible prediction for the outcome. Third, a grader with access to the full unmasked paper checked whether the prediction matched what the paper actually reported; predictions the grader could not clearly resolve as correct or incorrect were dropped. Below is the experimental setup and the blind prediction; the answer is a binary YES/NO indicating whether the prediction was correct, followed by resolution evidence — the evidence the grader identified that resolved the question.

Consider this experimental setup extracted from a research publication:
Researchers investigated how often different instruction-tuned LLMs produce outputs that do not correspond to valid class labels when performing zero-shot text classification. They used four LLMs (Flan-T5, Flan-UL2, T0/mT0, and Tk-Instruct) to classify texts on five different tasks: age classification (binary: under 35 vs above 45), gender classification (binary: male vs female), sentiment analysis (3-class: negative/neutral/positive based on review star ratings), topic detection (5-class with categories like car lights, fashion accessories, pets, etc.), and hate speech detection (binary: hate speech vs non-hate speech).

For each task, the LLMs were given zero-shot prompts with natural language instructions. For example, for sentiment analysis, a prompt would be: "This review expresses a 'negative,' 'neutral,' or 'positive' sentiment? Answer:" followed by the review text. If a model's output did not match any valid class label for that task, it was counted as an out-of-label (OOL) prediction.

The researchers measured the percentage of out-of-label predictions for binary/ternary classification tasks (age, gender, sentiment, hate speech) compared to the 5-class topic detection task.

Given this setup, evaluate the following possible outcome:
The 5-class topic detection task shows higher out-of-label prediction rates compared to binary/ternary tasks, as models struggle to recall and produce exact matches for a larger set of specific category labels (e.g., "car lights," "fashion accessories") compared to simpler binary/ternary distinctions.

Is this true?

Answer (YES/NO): YES